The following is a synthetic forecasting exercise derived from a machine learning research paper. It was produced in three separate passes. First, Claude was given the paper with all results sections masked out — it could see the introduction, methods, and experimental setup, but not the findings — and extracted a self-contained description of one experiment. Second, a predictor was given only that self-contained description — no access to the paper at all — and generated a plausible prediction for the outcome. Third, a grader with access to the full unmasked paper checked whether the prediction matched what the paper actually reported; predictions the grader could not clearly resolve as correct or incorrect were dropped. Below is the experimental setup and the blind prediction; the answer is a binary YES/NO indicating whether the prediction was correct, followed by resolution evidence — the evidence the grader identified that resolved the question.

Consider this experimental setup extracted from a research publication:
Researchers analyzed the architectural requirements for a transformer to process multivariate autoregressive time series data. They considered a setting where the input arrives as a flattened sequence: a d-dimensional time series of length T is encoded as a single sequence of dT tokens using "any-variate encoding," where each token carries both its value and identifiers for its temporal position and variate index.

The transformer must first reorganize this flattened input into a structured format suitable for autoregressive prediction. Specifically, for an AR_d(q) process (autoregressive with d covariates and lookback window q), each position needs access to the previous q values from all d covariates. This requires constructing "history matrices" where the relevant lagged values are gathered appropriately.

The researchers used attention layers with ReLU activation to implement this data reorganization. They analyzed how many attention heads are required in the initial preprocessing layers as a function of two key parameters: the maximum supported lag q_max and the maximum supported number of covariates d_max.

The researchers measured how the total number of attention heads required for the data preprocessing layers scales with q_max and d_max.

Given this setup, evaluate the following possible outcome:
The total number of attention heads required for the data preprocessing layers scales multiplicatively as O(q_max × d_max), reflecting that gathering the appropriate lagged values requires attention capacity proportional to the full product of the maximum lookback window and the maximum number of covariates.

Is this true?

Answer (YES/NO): NO